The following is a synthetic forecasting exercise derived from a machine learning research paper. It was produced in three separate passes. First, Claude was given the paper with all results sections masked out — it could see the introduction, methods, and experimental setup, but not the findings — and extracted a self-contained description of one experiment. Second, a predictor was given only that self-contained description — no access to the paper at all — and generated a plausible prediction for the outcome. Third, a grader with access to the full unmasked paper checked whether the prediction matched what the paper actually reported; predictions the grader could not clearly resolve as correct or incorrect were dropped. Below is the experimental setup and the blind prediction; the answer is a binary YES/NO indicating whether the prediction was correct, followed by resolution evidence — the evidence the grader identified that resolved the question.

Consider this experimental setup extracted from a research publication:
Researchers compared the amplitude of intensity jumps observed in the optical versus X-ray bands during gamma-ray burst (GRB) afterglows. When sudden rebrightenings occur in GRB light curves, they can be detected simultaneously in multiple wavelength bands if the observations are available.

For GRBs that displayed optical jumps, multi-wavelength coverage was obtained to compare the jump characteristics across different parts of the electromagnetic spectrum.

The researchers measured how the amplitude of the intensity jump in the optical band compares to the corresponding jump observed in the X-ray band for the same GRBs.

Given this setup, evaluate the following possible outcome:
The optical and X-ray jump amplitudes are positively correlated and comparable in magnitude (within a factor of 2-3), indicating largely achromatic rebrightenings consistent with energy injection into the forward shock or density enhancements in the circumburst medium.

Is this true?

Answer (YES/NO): NO